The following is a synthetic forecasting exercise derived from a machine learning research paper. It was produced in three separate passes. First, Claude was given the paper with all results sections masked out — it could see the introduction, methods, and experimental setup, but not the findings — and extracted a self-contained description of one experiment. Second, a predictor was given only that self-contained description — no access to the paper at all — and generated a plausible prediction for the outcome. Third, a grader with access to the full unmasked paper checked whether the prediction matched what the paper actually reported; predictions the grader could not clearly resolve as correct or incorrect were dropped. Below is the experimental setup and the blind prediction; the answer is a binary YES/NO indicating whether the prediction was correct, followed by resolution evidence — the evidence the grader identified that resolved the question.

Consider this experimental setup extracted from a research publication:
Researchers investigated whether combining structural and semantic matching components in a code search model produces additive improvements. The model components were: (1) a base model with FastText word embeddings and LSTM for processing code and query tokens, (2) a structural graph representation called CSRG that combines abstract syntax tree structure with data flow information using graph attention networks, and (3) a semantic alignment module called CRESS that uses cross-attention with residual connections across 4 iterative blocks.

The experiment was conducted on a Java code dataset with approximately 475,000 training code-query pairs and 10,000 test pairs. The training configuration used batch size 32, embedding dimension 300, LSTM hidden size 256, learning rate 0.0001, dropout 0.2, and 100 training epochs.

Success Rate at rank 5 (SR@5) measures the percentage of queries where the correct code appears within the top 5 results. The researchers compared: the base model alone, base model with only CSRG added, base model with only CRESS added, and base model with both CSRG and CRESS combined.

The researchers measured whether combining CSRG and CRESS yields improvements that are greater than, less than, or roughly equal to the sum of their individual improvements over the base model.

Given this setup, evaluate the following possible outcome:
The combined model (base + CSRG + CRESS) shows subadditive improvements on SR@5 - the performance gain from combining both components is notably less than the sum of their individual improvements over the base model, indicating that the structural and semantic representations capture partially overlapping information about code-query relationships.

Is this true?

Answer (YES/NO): YES